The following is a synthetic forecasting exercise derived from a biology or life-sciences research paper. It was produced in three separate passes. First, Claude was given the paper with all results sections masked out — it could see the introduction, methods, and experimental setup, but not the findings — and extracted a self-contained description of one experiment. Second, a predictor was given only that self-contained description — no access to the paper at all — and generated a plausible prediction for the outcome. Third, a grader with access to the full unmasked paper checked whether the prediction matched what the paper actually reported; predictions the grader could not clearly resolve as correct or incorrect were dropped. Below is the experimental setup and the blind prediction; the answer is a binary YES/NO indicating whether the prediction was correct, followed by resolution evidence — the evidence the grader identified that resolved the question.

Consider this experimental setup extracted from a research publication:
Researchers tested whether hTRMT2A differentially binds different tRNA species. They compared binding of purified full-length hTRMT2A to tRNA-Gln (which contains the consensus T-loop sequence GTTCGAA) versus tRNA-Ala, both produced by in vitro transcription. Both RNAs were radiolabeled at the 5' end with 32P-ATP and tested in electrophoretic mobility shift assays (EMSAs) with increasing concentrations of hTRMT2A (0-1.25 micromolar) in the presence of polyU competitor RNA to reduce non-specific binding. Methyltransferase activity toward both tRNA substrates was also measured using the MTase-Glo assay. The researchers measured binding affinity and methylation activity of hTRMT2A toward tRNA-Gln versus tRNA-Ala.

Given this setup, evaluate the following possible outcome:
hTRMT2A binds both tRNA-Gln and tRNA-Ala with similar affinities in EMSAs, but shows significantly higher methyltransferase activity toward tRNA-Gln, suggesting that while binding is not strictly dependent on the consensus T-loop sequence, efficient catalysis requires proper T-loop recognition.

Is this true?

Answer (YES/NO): YES